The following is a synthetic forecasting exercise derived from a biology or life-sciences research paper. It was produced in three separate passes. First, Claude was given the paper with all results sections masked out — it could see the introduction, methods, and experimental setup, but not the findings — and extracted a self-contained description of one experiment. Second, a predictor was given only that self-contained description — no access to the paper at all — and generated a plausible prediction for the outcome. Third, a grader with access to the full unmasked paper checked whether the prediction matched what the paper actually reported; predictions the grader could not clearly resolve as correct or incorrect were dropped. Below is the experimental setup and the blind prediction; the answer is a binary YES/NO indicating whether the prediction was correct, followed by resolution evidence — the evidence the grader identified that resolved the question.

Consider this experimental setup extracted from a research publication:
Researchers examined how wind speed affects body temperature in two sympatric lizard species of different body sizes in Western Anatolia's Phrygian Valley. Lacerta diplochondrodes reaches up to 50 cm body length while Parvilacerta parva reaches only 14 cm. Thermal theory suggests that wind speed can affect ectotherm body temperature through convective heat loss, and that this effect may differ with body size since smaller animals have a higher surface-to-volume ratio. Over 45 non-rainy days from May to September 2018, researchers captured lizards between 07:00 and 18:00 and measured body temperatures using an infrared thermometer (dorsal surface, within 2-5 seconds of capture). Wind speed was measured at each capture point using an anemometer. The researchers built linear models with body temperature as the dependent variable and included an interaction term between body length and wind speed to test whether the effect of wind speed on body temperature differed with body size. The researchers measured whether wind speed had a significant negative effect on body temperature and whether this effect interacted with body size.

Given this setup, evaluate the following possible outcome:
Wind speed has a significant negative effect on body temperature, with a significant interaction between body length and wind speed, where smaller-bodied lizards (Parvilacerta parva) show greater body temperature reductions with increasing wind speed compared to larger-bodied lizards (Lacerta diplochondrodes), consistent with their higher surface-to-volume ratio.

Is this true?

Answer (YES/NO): NO